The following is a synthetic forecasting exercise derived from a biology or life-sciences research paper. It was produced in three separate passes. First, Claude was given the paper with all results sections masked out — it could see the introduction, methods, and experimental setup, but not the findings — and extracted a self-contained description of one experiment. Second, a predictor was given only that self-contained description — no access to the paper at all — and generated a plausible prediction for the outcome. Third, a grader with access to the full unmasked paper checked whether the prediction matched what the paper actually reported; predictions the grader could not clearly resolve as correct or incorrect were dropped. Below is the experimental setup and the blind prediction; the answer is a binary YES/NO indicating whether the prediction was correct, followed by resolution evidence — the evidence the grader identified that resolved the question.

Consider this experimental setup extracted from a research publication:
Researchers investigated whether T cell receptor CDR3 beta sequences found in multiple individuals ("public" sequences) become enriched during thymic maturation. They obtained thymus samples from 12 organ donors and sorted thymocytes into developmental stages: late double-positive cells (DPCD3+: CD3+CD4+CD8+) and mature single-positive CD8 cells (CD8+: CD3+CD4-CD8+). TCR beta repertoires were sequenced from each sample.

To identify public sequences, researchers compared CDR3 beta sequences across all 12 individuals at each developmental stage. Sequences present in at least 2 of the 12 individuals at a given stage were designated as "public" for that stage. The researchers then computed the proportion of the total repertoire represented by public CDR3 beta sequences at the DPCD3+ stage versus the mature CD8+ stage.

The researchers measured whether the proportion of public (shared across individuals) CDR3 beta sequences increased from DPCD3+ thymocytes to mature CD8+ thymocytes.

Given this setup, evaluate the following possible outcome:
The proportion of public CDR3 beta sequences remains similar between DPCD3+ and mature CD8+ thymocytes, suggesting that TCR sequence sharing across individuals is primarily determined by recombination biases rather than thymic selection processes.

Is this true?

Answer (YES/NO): NO